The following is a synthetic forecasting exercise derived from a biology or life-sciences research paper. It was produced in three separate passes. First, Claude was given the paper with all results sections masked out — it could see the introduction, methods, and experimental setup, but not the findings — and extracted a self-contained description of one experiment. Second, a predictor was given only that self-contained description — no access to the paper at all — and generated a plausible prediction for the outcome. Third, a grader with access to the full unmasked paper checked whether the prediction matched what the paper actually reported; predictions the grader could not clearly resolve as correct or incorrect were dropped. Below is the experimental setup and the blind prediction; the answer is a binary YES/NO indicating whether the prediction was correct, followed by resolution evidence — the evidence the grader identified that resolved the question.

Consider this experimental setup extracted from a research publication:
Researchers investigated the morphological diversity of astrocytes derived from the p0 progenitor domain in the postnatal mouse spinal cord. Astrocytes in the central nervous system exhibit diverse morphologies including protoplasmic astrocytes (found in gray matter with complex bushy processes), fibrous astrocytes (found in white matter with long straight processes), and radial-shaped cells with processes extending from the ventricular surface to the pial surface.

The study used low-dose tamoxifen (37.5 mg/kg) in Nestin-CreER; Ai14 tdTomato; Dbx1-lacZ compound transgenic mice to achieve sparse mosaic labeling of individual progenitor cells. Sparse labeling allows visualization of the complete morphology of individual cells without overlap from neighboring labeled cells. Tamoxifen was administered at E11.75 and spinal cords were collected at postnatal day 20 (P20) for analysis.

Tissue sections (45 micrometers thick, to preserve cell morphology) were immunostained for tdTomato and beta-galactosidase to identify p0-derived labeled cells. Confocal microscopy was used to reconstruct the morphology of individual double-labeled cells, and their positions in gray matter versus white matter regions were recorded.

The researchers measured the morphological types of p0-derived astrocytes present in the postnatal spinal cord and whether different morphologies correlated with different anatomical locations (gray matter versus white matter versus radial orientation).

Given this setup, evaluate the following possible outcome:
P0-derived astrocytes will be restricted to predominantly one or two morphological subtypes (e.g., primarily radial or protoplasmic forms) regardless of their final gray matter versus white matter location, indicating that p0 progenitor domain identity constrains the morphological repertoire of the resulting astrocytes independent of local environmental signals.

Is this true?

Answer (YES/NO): NO